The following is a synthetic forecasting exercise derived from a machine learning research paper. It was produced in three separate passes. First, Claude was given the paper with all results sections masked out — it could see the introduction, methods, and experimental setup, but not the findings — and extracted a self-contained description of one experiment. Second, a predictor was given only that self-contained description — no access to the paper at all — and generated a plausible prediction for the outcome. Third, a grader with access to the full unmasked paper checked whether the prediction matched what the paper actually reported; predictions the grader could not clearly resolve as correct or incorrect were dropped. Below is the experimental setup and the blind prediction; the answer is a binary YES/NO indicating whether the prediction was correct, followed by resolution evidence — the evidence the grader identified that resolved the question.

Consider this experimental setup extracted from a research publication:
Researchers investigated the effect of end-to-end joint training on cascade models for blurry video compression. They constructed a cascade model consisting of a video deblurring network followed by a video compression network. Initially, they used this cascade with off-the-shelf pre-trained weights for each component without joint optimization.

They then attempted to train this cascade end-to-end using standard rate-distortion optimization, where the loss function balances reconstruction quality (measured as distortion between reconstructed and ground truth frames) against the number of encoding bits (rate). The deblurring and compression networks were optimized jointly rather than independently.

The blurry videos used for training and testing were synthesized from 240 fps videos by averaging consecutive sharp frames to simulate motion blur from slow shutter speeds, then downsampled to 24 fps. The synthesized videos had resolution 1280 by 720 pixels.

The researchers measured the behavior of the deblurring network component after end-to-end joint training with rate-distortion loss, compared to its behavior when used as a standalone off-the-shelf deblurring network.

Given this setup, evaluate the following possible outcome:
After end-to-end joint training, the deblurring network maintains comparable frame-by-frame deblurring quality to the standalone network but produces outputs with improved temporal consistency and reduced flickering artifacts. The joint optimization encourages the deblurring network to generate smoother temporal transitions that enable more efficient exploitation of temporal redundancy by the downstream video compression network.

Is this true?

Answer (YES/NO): NO